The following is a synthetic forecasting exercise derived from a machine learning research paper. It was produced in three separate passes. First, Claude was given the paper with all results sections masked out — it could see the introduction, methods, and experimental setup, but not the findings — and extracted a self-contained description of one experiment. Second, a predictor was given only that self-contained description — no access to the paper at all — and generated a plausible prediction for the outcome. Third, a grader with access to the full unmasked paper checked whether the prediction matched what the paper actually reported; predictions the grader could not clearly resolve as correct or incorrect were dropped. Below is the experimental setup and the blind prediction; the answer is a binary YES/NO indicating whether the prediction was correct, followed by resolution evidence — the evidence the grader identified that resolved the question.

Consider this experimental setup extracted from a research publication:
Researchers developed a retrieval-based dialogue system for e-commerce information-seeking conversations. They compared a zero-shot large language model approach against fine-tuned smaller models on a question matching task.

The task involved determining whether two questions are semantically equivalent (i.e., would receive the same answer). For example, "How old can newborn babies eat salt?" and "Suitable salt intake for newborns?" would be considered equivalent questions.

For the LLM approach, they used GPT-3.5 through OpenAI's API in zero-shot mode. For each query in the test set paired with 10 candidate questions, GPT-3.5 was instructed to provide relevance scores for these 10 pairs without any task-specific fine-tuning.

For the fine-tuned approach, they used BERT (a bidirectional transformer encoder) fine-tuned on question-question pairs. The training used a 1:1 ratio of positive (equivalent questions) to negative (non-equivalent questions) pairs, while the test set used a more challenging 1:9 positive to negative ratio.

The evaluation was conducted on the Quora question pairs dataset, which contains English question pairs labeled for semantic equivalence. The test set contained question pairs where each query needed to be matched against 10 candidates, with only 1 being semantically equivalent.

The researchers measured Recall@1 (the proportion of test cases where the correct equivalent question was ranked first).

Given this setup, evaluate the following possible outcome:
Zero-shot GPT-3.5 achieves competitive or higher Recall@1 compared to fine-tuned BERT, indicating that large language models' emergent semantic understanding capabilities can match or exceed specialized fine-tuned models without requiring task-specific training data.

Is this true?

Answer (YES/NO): NO